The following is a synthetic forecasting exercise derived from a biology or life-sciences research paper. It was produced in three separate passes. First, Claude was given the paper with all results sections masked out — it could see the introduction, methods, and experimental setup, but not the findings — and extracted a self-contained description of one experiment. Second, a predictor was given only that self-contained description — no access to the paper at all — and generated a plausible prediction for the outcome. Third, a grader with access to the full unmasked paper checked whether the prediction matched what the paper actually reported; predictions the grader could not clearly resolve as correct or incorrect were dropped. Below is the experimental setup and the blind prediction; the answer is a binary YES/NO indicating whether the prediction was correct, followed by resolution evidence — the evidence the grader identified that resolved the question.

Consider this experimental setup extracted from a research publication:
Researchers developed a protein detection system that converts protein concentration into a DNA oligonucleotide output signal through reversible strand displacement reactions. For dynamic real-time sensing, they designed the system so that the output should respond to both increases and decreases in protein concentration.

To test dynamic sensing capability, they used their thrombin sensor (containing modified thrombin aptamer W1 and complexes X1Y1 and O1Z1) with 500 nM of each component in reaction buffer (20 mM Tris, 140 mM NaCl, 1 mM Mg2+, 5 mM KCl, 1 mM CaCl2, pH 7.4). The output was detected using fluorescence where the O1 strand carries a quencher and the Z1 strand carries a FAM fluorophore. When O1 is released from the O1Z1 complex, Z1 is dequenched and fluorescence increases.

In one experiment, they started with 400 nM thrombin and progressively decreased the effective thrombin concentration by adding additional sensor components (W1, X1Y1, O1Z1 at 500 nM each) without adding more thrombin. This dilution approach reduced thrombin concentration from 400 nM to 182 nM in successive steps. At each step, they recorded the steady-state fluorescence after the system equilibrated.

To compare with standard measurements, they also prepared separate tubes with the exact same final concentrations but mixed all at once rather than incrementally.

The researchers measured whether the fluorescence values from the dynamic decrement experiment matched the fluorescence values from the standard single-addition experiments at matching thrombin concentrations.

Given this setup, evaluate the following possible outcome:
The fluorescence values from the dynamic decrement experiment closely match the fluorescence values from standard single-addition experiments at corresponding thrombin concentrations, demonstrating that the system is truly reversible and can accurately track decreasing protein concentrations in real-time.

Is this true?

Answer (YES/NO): YES